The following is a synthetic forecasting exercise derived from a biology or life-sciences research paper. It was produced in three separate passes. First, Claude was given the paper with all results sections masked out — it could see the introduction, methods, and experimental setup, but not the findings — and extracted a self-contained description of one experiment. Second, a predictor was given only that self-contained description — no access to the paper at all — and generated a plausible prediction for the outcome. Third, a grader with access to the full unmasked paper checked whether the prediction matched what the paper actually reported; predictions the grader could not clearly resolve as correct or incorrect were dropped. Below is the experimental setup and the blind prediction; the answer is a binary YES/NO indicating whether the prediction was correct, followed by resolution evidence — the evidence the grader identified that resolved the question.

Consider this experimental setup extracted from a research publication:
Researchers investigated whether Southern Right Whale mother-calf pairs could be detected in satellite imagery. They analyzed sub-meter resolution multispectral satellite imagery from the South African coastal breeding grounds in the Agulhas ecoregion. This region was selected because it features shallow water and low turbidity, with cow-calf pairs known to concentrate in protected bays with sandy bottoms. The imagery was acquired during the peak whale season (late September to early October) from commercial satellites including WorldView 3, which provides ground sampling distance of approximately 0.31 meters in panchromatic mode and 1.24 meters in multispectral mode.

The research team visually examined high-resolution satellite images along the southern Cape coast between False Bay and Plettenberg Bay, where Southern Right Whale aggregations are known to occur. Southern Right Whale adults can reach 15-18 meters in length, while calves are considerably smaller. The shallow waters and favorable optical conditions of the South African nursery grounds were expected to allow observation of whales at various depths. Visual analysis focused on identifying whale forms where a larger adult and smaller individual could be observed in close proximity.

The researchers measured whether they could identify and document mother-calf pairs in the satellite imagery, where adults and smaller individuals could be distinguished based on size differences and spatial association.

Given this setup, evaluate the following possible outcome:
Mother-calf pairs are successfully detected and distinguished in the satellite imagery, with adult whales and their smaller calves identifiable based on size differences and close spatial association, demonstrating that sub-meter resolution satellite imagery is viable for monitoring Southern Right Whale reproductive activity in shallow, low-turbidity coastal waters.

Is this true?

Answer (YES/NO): YES